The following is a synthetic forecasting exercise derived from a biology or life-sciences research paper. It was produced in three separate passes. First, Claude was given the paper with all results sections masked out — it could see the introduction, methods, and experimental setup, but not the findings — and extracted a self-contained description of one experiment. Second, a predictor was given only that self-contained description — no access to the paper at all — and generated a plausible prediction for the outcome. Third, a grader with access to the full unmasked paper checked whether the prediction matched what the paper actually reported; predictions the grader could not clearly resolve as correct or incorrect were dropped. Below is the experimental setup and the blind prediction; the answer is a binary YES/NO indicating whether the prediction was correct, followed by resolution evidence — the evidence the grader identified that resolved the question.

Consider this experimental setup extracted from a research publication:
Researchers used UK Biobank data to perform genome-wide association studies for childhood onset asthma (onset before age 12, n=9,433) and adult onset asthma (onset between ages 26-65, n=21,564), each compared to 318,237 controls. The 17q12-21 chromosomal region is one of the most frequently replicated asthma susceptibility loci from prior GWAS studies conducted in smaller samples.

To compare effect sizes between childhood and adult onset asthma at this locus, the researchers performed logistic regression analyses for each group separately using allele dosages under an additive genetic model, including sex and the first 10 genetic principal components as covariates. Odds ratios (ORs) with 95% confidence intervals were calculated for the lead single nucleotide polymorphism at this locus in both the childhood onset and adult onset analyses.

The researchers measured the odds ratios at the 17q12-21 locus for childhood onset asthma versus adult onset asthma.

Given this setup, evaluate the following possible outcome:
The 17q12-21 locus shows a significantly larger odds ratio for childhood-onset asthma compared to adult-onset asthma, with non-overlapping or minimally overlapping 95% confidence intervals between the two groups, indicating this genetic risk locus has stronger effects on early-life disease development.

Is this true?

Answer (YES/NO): YES